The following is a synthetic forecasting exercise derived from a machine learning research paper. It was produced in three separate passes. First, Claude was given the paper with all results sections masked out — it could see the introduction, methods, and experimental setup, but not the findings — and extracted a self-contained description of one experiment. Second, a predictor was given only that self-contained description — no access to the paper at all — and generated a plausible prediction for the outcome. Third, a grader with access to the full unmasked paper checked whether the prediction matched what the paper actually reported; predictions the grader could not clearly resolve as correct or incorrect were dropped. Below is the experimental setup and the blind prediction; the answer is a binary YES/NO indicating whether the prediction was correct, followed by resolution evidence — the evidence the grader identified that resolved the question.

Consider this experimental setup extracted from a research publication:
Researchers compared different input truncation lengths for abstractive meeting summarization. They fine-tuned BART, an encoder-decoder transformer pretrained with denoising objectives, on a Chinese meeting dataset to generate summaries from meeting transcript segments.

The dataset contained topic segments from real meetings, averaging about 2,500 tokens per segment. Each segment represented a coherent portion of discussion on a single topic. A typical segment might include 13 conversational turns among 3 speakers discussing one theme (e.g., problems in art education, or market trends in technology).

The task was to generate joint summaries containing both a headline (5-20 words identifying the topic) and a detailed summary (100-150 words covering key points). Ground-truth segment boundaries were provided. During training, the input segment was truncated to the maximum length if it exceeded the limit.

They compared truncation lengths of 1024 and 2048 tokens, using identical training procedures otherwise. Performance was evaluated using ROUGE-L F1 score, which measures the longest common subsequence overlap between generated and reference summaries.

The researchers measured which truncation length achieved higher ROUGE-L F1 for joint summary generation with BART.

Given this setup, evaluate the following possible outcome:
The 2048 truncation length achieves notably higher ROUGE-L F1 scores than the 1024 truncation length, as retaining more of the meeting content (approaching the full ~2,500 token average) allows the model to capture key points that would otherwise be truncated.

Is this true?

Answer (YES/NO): NO